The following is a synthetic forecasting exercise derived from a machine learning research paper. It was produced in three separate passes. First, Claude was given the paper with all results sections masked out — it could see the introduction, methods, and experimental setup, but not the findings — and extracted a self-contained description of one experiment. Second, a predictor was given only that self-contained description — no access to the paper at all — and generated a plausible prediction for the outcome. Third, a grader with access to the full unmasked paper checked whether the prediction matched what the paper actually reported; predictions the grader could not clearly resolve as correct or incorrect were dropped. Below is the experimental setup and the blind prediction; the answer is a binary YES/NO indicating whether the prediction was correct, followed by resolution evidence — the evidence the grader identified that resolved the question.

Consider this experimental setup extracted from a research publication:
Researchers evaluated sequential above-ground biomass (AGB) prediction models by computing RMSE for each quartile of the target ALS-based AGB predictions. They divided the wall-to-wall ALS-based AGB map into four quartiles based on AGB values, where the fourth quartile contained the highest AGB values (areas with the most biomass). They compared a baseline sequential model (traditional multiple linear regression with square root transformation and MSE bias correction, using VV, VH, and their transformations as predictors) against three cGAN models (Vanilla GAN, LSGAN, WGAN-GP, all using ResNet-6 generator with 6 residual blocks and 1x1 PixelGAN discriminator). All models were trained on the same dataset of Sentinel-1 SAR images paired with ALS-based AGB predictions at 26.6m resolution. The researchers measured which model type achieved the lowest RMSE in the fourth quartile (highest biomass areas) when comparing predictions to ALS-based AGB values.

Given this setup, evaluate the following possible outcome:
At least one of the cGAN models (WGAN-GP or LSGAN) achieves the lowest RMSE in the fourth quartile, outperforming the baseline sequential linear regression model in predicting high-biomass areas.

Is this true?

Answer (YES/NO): NO